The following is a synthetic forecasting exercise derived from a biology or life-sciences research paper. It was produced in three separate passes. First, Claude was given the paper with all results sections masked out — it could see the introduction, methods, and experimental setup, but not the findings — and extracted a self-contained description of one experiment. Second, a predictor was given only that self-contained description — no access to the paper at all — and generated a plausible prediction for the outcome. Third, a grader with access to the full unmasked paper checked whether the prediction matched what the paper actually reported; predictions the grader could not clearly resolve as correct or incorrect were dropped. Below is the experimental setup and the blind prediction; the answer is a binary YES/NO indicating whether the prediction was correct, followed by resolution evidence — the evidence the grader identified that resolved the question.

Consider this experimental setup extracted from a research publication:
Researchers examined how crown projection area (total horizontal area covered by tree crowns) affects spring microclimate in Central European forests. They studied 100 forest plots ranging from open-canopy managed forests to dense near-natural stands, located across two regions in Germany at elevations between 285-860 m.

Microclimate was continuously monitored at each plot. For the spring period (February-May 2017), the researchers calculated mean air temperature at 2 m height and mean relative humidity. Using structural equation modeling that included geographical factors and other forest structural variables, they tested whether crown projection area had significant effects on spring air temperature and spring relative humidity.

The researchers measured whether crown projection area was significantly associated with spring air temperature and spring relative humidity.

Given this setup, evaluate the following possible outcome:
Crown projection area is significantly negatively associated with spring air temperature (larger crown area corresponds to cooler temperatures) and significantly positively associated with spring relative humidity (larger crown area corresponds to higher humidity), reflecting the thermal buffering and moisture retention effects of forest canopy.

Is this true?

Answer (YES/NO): NO